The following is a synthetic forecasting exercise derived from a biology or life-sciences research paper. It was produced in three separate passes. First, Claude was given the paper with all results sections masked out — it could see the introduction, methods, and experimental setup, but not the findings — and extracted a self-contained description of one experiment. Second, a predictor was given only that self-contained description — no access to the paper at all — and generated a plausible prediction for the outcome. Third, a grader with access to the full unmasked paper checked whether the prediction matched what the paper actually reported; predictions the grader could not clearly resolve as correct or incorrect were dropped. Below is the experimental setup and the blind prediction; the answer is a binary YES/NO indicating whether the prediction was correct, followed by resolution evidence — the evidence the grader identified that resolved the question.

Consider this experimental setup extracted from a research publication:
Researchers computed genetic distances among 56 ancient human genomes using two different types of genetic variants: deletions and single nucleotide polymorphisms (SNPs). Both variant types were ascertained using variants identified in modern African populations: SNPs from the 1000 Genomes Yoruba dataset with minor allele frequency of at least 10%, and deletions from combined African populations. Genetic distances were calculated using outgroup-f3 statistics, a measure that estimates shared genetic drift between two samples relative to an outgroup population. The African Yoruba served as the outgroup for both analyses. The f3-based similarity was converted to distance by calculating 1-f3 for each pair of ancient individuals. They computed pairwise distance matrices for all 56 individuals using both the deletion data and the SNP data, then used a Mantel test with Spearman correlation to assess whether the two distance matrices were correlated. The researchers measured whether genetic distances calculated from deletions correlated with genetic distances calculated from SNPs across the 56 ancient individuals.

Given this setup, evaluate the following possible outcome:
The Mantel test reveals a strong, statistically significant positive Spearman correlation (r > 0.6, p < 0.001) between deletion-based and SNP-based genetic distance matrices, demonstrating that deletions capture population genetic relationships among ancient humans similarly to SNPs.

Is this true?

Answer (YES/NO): NO